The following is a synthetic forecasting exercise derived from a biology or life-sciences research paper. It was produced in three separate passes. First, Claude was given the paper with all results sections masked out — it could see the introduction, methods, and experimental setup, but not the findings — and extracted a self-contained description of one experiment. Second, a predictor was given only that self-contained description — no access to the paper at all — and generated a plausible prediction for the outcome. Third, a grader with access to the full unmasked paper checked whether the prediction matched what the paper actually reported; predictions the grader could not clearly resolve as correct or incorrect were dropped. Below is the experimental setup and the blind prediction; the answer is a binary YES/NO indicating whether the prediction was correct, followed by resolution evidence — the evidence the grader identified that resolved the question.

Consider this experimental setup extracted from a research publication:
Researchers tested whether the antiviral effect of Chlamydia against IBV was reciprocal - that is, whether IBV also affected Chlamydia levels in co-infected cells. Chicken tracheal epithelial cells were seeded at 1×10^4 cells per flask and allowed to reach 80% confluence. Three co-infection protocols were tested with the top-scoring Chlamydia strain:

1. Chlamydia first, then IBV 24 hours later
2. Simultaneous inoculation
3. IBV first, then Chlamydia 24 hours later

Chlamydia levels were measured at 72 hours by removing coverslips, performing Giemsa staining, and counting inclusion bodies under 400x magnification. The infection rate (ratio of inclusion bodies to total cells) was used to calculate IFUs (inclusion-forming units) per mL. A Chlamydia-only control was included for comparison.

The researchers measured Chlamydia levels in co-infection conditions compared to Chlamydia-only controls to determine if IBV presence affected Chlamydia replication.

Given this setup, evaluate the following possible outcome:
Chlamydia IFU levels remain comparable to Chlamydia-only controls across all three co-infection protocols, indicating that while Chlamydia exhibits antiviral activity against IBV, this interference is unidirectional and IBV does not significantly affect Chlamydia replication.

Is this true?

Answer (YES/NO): NO